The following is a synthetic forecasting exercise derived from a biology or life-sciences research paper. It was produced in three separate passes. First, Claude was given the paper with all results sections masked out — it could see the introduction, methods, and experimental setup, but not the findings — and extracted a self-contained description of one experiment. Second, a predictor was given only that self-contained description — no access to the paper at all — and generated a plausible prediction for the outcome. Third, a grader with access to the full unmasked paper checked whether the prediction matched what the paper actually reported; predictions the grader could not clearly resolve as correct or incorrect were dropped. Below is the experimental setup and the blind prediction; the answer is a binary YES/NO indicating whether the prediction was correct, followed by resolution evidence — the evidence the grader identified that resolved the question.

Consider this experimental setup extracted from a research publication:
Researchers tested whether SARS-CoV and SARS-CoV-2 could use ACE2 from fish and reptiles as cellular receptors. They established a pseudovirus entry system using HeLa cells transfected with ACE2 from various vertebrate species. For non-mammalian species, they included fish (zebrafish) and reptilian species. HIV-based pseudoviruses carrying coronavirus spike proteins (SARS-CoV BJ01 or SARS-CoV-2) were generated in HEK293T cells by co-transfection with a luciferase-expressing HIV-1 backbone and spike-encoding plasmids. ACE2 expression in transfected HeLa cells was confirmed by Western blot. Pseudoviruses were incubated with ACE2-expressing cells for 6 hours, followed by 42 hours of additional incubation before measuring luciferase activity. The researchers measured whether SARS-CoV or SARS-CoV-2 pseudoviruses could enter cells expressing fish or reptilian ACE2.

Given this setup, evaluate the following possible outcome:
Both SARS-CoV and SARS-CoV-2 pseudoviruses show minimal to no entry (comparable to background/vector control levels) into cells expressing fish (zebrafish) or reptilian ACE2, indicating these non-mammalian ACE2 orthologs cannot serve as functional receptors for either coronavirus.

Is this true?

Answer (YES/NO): YES